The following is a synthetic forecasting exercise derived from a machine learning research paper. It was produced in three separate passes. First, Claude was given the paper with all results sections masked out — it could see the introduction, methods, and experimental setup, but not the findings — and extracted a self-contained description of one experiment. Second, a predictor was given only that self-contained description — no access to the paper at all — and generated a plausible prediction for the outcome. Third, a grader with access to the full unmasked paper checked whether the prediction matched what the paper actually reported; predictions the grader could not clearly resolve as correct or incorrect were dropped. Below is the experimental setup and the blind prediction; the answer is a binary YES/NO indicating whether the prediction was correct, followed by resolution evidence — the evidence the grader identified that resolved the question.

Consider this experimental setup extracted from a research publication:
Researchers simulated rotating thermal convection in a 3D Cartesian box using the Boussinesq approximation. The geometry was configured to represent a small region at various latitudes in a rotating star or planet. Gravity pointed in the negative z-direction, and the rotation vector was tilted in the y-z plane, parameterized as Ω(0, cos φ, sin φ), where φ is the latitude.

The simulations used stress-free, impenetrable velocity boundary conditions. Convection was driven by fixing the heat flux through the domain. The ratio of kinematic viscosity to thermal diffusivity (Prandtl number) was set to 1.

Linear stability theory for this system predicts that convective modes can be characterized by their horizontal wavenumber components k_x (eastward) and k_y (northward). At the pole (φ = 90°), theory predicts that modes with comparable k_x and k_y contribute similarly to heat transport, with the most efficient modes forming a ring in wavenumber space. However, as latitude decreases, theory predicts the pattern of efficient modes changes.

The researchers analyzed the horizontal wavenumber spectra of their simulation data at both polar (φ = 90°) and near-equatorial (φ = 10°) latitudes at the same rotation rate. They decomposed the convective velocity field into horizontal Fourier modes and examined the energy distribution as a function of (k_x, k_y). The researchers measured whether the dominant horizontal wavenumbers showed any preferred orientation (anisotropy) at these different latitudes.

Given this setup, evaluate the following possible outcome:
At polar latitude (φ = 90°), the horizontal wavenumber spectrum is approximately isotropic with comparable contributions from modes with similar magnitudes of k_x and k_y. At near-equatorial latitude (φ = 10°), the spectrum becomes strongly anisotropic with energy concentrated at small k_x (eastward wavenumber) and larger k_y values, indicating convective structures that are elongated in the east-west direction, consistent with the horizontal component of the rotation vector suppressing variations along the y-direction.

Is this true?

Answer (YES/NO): NO